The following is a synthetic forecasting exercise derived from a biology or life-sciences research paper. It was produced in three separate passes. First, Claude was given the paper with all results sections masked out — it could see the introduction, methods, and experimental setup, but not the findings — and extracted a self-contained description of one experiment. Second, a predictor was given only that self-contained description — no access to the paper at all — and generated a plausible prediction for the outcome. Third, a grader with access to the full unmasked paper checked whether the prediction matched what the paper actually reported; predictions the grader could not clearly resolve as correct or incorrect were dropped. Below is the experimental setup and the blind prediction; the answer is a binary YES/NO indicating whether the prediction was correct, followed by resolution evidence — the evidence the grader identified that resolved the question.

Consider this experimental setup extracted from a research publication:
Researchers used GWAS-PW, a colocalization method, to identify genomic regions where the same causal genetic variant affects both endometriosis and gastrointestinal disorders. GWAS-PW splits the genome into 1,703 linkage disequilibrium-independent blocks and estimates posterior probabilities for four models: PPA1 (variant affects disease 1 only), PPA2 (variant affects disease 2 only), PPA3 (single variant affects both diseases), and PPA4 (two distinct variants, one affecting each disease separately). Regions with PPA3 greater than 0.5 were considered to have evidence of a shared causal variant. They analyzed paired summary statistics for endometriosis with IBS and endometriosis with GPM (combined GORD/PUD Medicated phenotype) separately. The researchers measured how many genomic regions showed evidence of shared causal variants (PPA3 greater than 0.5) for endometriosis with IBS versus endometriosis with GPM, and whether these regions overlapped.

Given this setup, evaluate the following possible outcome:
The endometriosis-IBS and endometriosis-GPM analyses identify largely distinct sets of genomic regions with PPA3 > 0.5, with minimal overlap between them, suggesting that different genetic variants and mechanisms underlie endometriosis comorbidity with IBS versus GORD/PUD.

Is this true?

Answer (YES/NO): NO